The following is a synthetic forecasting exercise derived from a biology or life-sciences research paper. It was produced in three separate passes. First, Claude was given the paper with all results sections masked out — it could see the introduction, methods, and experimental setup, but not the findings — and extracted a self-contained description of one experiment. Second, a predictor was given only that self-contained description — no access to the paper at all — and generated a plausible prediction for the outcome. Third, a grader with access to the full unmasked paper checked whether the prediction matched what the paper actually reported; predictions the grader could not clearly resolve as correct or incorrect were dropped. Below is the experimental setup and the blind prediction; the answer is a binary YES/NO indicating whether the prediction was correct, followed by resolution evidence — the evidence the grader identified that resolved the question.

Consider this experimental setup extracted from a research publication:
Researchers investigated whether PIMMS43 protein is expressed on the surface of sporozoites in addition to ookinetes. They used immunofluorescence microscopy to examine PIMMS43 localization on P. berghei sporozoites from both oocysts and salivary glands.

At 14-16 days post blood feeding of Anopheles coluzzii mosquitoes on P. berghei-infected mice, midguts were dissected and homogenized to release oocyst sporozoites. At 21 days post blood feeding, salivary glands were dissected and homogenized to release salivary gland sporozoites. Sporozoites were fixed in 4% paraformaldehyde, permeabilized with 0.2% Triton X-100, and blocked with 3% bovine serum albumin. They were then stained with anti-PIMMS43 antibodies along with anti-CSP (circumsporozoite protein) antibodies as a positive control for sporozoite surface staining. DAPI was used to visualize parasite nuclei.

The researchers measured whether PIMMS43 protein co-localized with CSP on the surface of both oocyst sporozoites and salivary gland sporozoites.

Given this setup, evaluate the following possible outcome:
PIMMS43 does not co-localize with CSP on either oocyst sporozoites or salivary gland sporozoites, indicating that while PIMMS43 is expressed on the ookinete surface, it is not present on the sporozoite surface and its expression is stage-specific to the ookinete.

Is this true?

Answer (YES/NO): NO